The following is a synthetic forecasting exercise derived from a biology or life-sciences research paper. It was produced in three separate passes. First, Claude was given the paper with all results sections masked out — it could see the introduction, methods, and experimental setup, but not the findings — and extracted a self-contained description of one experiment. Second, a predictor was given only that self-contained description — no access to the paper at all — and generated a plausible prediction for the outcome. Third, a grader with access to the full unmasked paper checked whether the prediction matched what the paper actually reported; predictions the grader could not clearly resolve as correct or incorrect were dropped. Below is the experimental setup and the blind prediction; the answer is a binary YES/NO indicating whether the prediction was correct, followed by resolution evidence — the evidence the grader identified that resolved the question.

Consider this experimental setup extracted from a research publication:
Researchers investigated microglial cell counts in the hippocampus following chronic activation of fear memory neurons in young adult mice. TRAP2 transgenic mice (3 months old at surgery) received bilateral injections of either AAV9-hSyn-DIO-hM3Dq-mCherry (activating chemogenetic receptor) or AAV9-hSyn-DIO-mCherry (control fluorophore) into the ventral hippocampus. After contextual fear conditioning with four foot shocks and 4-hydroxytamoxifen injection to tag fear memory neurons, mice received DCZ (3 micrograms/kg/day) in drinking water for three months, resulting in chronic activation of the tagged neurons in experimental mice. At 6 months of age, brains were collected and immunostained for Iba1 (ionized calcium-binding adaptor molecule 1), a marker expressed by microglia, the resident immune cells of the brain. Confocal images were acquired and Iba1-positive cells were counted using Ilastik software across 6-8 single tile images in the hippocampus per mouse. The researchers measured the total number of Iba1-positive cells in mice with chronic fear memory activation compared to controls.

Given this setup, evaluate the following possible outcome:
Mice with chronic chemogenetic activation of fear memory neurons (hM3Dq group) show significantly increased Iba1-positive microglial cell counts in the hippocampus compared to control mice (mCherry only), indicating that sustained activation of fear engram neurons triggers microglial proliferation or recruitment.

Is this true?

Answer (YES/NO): NO